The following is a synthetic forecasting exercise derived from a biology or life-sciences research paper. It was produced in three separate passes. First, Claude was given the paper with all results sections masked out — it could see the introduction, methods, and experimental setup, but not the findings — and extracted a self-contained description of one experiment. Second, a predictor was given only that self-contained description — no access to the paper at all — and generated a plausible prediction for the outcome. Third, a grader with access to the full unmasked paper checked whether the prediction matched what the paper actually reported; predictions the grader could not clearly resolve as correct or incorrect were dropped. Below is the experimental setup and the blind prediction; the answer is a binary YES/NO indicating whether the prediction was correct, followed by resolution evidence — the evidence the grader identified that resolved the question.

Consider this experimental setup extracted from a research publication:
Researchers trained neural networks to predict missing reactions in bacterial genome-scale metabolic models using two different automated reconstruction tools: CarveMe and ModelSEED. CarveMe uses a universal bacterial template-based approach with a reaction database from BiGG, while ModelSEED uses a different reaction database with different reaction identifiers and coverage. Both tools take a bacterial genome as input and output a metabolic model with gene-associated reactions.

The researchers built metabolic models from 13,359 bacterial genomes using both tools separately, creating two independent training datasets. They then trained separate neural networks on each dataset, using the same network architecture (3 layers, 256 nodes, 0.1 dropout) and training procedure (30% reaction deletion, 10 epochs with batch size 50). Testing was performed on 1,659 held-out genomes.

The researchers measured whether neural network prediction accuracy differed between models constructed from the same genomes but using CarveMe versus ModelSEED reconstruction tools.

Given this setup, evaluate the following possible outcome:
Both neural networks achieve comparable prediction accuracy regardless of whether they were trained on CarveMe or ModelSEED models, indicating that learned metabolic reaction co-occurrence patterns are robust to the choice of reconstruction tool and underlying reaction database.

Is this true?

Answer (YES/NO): YES